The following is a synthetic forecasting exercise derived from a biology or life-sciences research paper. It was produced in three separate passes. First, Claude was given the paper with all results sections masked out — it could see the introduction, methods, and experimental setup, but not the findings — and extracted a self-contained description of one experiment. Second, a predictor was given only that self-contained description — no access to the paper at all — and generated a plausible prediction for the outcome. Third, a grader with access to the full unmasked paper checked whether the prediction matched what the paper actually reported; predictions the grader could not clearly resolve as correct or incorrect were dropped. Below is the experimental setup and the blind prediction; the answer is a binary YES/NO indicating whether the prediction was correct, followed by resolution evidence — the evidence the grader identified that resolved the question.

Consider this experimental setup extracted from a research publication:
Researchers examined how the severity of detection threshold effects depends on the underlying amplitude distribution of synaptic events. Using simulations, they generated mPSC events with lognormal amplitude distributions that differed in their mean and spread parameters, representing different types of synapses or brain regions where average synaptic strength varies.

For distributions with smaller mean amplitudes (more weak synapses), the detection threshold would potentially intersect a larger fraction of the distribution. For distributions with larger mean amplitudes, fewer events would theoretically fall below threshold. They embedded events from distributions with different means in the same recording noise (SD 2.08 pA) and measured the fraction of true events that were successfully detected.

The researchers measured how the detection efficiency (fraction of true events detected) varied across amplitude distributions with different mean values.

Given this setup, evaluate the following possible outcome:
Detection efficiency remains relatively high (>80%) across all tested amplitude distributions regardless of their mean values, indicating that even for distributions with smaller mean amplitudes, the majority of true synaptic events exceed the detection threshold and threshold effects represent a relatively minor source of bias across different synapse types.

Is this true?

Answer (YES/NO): NO